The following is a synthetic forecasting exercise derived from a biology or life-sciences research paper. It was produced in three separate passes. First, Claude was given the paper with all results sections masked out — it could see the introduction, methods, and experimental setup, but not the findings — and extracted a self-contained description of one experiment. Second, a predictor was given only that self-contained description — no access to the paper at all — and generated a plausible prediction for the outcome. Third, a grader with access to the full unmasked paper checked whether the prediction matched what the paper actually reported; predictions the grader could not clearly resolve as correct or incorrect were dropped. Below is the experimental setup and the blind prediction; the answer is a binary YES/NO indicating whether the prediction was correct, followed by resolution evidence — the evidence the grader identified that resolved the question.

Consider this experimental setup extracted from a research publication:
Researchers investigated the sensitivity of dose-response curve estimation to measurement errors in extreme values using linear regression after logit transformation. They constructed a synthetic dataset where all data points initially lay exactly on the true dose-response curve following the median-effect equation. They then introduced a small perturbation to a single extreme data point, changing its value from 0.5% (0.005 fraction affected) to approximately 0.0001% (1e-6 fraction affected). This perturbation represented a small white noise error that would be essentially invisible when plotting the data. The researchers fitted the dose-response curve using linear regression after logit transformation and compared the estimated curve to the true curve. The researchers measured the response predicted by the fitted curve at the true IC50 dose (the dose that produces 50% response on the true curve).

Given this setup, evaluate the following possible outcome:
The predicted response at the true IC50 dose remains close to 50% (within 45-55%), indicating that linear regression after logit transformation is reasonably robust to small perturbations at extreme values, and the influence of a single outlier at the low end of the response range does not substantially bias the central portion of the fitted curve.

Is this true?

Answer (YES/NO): NO